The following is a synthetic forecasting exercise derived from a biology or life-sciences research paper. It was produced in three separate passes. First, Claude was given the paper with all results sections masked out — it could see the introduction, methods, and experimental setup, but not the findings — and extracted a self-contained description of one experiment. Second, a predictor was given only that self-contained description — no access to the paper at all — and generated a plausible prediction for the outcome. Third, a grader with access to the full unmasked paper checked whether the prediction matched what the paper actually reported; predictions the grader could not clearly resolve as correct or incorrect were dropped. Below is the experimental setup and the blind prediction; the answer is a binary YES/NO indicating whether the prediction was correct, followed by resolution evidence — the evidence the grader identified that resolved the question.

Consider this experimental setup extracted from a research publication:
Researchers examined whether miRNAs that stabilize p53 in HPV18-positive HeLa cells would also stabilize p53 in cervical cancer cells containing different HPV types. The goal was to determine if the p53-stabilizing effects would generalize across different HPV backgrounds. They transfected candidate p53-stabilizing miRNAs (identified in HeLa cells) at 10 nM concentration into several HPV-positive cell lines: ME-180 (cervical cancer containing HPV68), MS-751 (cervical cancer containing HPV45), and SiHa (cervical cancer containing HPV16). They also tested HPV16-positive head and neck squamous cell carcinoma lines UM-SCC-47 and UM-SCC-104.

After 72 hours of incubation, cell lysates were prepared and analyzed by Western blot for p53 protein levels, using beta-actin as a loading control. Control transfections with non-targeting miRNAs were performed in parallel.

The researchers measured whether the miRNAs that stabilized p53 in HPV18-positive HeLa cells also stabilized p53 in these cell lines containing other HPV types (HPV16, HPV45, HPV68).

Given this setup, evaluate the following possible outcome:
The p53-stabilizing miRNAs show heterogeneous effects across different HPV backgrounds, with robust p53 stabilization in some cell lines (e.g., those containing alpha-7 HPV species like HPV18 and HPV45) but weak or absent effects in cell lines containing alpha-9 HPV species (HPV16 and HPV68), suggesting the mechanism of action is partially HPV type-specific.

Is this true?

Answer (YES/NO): NO